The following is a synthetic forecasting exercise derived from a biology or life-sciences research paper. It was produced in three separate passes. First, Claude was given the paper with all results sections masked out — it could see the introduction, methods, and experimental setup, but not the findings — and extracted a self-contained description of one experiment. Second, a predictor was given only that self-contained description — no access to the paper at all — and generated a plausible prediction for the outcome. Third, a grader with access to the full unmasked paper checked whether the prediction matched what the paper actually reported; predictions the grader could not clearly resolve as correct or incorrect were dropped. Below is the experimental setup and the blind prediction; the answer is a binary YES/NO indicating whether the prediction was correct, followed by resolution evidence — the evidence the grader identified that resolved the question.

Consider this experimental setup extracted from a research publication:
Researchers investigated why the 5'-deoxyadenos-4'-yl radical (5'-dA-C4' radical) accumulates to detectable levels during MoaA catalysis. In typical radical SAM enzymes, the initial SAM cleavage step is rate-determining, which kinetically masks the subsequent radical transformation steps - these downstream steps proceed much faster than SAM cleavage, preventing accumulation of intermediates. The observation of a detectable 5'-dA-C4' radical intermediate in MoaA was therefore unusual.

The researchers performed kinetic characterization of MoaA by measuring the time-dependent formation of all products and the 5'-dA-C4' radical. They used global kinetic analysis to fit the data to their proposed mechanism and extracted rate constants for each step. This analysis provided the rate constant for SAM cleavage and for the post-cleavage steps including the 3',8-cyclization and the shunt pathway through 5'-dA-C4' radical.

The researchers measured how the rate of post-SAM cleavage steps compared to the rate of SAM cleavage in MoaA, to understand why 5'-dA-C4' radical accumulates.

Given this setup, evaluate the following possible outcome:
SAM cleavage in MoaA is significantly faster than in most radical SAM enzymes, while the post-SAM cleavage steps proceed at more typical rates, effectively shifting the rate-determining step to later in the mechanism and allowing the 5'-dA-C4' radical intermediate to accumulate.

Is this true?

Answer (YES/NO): NO